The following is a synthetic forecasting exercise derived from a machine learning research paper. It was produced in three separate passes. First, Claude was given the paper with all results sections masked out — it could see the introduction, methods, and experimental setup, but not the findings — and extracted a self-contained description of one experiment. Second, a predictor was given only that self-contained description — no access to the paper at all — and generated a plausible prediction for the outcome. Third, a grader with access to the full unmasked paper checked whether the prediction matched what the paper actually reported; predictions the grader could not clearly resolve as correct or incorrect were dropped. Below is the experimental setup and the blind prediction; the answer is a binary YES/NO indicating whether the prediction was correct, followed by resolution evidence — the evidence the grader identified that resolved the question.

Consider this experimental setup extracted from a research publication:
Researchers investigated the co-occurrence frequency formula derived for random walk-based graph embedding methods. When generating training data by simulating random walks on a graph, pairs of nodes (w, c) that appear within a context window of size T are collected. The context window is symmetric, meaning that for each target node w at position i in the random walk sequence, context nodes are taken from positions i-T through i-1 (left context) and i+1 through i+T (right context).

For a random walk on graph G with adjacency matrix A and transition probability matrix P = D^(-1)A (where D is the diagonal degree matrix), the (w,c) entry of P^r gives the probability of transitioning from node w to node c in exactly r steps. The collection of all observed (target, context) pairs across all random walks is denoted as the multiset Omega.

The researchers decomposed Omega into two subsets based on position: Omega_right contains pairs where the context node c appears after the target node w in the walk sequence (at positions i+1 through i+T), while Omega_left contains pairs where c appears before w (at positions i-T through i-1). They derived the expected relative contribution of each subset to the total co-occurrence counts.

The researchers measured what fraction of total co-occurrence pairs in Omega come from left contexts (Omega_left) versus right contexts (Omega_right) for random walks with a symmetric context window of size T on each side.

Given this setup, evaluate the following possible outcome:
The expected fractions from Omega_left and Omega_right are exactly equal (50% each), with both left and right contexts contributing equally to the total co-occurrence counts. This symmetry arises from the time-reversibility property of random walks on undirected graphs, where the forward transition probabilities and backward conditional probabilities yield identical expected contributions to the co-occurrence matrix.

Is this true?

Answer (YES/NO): YES